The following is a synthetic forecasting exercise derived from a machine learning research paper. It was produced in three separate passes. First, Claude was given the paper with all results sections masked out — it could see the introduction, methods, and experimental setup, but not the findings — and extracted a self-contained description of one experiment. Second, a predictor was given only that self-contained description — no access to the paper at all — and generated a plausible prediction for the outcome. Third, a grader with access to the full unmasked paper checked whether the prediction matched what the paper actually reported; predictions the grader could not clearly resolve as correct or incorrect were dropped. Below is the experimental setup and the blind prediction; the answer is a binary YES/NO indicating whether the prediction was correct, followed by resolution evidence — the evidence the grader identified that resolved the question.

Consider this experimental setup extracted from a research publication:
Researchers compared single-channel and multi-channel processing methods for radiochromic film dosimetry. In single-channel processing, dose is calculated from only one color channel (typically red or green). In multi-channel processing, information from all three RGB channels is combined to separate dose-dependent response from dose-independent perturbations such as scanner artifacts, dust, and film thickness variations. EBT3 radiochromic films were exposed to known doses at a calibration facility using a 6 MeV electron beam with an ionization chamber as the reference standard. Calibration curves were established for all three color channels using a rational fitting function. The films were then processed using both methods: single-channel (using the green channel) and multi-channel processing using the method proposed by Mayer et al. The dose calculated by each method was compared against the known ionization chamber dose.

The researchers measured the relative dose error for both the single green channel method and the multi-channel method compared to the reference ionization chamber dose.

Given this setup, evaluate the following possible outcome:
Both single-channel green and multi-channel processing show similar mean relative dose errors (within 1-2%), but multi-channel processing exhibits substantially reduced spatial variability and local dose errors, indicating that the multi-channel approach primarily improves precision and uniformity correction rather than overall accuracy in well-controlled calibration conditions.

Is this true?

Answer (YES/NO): NO